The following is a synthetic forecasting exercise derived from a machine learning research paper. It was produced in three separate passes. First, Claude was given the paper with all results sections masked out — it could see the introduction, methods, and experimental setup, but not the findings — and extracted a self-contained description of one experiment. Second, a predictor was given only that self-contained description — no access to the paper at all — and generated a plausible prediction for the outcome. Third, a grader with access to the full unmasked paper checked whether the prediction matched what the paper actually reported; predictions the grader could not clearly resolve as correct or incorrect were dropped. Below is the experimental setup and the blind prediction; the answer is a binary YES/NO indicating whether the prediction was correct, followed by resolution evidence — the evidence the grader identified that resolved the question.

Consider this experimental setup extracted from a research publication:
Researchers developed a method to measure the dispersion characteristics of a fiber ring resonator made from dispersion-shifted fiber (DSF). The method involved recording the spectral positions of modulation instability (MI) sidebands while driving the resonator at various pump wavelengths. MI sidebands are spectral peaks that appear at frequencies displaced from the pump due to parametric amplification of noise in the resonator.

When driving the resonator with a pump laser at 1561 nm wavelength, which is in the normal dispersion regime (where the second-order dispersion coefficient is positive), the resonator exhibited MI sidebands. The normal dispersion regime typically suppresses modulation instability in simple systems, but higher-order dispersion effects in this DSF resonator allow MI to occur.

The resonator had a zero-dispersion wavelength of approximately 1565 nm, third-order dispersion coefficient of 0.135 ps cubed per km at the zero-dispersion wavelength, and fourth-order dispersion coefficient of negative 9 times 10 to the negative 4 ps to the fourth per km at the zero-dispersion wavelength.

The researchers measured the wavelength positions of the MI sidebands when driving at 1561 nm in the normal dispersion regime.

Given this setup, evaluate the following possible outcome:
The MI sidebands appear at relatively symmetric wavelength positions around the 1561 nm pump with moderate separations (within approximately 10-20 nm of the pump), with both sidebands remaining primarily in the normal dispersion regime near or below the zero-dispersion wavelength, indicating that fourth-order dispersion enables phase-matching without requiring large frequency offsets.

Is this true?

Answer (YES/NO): NO